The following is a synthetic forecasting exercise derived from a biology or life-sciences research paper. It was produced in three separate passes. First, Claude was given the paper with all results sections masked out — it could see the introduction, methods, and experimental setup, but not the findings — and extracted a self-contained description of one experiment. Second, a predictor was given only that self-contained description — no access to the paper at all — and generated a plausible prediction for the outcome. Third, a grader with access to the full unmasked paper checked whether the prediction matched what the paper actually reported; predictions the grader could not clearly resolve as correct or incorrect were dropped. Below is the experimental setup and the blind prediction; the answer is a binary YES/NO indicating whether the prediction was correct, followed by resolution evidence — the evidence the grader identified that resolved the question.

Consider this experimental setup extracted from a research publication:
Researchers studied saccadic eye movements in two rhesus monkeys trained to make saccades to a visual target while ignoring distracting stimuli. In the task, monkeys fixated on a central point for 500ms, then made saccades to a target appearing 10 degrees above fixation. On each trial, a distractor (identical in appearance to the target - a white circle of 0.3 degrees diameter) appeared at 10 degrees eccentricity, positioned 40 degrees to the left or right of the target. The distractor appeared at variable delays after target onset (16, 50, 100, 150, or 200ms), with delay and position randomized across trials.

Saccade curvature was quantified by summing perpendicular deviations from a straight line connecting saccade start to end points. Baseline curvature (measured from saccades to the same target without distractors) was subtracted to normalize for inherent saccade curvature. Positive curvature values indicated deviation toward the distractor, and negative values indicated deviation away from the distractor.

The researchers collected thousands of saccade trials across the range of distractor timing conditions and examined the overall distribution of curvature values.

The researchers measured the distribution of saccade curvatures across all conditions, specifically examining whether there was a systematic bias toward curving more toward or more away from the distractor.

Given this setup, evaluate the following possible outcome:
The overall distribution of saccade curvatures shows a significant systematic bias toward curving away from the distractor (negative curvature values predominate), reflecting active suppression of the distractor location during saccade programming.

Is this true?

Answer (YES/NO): NO